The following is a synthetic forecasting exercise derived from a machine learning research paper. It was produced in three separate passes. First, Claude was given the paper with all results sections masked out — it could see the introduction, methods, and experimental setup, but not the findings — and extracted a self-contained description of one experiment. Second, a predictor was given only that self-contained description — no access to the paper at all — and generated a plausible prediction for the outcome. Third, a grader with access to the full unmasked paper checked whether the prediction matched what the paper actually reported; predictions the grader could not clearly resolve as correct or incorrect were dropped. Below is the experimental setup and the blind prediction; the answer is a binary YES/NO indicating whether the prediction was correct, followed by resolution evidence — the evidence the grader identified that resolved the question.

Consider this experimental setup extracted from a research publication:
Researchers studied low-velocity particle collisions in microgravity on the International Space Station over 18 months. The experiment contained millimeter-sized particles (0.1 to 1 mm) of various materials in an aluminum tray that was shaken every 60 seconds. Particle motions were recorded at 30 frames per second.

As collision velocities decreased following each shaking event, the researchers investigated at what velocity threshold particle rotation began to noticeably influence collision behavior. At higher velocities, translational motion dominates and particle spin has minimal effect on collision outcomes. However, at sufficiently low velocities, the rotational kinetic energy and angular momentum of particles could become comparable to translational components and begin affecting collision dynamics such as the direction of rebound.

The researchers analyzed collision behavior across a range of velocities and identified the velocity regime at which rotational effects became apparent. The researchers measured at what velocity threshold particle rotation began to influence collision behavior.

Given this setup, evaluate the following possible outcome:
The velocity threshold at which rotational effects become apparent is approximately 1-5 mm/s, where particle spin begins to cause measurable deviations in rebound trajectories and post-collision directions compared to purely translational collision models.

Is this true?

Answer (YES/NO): YES